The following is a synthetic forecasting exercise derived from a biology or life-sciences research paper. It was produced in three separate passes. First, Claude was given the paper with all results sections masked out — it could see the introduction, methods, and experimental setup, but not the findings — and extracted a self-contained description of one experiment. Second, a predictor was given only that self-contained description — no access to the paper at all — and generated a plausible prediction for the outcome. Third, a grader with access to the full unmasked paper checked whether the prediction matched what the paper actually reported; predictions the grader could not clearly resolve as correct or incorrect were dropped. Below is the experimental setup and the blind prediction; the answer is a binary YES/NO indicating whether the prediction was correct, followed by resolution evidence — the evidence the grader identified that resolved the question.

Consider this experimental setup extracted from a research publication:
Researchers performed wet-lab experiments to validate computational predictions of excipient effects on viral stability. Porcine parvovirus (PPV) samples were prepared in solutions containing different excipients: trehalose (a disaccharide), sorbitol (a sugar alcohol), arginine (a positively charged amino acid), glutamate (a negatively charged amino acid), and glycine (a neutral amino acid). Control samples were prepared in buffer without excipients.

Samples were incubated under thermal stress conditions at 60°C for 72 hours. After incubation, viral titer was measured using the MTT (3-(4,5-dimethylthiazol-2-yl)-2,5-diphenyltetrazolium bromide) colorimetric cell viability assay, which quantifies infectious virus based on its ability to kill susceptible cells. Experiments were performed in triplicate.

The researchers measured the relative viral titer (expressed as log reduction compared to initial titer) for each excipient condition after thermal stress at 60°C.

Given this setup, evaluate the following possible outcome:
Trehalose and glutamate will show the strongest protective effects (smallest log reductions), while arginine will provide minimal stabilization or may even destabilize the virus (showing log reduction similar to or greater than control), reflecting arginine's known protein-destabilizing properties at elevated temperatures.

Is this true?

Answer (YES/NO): NO